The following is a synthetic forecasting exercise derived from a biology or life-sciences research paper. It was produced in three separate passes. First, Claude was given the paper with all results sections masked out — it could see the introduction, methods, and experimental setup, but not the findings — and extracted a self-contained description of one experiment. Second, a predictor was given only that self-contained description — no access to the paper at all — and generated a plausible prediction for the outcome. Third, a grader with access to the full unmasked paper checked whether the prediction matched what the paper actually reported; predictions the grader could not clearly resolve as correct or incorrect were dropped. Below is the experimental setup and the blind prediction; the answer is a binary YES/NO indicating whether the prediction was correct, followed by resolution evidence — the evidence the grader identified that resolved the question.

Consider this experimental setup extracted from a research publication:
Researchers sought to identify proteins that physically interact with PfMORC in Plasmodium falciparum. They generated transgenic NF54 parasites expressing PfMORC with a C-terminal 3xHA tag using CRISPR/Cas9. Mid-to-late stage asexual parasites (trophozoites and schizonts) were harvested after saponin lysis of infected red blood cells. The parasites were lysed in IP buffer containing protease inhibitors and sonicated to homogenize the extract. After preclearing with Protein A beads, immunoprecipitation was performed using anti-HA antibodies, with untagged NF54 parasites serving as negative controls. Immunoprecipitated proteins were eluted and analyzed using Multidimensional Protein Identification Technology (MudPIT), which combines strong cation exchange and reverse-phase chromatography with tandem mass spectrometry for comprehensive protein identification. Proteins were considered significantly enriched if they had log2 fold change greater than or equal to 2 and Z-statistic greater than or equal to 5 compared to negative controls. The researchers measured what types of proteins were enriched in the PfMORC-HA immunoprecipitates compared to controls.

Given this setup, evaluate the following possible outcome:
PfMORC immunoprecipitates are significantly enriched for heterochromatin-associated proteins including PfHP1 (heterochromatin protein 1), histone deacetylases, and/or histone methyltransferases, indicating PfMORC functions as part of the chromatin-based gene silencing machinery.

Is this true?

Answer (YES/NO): NO